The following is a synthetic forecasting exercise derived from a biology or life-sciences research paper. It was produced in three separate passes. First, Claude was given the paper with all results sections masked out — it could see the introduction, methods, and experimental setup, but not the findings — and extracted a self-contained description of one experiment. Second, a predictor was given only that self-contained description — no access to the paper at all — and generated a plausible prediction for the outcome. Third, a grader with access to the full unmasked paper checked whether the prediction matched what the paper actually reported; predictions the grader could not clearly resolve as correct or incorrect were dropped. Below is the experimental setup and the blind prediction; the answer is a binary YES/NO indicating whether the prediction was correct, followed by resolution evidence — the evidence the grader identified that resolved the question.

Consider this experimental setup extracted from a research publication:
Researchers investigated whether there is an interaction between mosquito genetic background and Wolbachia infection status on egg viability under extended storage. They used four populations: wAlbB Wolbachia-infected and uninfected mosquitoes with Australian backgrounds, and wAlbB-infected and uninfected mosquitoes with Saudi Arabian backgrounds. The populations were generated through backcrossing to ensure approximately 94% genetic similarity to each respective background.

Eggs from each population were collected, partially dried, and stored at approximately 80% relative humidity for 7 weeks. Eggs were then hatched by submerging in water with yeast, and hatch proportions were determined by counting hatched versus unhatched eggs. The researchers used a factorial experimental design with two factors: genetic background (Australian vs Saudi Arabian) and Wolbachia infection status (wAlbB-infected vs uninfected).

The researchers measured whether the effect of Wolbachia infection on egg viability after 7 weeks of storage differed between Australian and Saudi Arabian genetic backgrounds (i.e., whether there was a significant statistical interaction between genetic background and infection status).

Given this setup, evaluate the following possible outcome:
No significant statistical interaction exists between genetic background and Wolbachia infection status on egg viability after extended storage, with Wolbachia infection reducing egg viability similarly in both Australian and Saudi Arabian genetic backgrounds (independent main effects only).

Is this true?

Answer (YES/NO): YES